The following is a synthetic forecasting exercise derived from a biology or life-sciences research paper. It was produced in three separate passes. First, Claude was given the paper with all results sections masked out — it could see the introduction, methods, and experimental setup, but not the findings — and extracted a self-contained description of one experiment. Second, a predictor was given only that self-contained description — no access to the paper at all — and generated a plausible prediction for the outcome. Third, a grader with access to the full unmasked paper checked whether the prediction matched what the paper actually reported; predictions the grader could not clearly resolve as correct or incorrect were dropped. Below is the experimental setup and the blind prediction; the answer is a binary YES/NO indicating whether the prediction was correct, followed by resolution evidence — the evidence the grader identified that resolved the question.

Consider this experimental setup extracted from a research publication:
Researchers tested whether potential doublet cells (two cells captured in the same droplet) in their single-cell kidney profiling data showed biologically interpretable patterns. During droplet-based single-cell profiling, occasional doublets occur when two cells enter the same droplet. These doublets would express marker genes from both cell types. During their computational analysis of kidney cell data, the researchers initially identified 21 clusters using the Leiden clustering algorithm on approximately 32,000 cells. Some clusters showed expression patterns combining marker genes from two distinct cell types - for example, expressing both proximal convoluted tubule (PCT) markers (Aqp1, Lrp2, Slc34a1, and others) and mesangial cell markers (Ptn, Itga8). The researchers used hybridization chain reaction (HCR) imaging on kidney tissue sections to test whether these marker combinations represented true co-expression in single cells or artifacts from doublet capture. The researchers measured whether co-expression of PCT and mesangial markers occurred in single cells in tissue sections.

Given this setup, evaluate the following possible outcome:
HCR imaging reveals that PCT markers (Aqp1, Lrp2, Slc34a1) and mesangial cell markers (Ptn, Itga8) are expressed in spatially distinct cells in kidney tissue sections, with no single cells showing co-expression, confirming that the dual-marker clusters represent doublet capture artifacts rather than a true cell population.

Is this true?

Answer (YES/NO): YES